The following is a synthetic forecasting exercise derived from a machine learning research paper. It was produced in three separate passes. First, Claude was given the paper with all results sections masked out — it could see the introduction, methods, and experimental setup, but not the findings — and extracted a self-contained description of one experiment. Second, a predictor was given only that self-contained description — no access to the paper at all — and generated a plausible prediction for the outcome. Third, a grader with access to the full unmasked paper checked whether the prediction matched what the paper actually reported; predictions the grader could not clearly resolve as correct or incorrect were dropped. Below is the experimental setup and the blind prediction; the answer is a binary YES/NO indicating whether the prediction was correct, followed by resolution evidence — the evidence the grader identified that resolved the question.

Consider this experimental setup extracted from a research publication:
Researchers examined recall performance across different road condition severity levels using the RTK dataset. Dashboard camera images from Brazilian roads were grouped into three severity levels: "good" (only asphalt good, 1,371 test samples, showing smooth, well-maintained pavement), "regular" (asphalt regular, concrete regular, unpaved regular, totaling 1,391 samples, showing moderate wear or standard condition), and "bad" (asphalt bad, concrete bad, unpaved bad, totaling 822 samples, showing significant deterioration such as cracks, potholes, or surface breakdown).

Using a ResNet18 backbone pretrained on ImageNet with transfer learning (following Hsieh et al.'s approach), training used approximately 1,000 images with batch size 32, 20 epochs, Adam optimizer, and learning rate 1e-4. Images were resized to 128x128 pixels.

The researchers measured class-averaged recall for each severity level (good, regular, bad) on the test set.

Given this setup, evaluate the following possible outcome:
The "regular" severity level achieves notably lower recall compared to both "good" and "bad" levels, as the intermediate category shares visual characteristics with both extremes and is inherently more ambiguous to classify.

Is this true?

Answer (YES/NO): YES